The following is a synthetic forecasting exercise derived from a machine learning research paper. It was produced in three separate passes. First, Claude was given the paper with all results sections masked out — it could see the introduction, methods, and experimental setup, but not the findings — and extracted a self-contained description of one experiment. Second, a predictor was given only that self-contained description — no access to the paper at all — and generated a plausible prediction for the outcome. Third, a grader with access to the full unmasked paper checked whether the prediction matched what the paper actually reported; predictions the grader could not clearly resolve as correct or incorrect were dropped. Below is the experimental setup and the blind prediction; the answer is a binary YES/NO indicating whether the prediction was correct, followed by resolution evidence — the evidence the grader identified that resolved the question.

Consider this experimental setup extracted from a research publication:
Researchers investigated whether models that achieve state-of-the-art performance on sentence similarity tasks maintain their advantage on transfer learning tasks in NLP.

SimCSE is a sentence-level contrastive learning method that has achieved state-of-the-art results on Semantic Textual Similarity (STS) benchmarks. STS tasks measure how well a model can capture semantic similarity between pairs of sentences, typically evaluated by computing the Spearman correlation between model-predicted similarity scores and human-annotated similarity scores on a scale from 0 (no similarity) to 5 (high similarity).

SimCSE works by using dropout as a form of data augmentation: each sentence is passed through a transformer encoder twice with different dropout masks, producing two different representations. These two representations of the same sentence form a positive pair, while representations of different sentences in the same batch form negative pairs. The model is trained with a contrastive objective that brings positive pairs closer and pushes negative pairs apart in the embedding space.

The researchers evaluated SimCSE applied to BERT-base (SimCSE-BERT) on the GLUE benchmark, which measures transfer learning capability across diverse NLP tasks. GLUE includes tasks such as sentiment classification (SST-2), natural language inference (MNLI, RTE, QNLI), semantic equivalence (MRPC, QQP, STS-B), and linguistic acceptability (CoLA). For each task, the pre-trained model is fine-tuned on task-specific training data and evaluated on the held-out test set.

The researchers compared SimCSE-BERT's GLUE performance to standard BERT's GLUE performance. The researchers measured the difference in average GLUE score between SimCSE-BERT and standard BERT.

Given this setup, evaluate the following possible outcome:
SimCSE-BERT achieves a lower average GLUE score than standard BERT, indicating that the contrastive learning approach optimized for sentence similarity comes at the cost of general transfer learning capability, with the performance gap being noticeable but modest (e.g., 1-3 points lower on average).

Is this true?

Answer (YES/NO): NO